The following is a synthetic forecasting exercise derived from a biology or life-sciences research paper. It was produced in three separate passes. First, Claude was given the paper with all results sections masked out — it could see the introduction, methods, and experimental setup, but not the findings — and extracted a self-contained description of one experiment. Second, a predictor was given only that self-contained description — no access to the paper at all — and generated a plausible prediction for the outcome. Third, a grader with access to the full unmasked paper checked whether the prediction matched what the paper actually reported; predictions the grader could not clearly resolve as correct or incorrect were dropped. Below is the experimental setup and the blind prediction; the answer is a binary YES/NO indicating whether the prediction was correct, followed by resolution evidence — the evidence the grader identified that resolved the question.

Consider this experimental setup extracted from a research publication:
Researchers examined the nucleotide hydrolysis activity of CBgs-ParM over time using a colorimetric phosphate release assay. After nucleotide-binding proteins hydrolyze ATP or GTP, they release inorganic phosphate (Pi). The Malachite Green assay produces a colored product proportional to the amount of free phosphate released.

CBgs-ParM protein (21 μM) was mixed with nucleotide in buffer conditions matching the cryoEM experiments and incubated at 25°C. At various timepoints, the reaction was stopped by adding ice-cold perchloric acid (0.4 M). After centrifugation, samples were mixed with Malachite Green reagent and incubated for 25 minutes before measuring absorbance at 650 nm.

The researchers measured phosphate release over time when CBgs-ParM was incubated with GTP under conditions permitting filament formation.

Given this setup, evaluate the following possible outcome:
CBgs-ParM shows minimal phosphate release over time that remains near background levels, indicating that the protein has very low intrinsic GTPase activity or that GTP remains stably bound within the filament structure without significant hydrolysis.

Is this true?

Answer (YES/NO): NO